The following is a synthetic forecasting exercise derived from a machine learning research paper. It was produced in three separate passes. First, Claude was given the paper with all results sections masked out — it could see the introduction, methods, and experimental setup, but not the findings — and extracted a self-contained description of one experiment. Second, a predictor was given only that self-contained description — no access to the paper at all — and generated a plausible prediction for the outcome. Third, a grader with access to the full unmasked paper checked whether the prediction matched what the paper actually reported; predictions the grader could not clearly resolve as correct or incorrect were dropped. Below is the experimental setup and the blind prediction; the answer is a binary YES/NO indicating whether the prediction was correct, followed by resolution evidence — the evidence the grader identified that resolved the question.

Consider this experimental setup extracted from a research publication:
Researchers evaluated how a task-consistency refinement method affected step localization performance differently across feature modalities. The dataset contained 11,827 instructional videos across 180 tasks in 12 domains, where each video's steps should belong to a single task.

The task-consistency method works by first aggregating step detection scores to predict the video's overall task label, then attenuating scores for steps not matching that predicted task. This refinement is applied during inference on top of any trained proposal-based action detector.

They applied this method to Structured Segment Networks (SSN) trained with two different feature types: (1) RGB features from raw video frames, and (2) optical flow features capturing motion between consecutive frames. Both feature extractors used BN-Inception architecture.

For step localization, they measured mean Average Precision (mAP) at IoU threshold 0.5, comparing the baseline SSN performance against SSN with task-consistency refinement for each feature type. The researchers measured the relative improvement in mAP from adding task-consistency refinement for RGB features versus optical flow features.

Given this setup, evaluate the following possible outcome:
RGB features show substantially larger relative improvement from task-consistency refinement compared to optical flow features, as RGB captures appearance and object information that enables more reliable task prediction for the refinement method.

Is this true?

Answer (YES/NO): YES